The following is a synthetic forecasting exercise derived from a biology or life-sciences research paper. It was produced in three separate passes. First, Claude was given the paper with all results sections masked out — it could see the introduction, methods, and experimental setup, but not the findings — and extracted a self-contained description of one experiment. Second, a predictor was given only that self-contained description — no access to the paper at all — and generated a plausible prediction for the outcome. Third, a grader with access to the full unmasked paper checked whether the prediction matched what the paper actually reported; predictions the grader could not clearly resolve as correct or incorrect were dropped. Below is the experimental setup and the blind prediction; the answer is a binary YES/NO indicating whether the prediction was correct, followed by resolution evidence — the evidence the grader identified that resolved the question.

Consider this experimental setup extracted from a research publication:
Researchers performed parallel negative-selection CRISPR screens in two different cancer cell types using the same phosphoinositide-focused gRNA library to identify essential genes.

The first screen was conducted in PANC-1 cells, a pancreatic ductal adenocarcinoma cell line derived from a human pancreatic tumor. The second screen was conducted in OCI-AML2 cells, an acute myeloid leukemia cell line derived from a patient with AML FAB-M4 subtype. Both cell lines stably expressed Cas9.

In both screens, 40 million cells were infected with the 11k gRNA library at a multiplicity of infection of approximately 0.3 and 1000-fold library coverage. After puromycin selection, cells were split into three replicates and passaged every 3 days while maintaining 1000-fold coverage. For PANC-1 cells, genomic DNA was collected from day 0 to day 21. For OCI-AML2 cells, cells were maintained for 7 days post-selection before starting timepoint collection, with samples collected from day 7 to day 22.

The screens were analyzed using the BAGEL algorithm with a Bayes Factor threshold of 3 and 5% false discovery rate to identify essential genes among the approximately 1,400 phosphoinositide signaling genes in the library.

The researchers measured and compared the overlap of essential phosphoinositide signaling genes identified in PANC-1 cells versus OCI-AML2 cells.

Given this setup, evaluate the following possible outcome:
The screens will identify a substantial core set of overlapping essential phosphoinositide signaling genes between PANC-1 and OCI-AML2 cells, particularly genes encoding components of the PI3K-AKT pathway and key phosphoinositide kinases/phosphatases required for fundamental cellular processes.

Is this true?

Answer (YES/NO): NO